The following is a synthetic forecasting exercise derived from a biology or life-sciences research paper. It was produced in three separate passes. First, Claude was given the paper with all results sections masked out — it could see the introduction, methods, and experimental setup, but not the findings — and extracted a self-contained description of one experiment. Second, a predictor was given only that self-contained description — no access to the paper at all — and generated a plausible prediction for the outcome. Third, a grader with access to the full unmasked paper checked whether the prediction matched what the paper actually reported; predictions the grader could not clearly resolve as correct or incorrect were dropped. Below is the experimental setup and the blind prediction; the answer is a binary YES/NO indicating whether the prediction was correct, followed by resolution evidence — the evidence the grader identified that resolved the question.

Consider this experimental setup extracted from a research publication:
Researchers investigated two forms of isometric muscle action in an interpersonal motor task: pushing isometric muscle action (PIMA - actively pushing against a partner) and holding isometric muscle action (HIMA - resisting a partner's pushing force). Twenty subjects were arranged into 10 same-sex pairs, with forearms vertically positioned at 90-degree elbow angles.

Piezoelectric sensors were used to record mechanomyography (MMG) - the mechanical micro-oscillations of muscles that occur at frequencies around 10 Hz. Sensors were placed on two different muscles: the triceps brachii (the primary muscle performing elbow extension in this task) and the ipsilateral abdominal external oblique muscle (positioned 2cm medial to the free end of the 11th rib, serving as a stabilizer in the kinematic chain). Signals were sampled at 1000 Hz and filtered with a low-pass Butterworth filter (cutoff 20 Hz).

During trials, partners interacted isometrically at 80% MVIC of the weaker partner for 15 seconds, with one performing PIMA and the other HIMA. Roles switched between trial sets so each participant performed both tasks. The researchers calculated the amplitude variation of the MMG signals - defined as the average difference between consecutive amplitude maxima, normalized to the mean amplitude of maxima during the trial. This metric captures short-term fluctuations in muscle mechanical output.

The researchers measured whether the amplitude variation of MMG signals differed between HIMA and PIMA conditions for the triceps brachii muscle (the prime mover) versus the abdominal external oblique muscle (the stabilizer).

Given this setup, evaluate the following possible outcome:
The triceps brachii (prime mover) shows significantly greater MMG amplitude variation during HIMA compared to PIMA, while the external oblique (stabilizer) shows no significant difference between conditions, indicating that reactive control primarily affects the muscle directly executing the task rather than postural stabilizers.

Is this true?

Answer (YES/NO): NO